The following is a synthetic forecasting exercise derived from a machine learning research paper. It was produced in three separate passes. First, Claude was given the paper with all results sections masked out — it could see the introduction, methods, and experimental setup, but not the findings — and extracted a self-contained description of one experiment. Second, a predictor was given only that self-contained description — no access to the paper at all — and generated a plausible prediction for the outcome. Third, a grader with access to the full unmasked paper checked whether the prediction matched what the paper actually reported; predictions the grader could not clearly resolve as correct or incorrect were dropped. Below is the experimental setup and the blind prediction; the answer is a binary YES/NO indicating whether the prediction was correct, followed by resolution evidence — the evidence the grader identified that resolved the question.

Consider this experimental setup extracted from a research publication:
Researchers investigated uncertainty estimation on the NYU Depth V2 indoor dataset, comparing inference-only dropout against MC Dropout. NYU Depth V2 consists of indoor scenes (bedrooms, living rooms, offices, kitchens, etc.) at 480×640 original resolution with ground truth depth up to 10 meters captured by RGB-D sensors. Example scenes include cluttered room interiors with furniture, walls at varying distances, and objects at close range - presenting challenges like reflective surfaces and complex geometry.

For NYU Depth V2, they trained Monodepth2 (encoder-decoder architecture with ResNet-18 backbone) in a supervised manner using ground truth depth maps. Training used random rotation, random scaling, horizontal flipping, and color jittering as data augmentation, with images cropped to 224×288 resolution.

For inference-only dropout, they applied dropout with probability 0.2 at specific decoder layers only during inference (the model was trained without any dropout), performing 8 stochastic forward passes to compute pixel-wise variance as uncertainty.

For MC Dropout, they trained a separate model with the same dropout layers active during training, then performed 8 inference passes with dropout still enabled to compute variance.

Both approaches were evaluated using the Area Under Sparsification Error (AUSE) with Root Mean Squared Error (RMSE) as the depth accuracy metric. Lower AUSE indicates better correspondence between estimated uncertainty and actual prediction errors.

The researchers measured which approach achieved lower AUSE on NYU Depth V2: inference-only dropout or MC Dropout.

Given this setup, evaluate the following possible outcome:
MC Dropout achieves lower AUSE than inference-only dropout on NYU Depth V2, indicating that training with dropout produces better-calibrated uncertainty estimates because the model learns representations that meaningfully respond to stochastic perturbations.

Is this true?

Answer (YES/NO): YES